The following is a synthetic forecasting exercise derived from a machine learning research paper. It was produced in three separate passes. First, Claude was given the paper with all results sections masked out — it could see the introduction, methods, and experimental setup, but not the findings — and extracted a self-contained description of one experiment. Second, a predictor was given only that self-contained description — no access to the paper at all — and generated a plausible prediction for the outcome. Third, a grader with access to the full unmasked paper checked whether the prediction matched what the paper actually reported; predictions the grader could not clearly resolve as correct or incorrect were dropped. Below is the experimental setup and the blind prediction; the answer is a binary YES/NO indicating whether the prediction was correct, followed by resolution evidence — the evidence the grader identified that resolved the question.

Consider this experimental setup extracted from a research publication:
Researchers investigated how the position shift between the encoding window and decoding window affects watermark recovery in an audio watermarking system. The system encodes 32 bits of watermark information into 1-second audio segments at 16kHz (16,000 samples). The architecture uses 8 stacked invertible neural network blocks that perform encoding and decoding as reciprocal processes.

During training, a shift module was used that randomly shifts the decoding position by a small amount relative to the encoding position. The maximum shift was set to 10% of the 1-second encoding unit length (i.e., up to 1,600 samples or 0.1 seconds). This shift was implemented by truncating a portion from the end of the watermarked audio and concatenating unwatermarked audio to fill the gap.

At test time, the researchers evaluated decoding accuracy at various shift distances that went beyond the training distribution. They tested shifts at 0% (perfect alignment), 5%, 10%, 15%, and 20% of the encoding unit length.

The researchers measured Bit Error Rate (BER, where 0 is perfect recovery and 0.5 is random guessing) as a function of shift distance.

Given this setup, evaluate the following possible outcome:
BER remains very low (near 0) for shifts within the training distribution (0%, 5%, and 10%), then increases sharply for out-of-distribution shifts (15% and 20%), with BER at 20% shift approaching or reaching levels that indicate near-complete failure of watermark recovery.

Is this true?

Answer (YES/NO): NO